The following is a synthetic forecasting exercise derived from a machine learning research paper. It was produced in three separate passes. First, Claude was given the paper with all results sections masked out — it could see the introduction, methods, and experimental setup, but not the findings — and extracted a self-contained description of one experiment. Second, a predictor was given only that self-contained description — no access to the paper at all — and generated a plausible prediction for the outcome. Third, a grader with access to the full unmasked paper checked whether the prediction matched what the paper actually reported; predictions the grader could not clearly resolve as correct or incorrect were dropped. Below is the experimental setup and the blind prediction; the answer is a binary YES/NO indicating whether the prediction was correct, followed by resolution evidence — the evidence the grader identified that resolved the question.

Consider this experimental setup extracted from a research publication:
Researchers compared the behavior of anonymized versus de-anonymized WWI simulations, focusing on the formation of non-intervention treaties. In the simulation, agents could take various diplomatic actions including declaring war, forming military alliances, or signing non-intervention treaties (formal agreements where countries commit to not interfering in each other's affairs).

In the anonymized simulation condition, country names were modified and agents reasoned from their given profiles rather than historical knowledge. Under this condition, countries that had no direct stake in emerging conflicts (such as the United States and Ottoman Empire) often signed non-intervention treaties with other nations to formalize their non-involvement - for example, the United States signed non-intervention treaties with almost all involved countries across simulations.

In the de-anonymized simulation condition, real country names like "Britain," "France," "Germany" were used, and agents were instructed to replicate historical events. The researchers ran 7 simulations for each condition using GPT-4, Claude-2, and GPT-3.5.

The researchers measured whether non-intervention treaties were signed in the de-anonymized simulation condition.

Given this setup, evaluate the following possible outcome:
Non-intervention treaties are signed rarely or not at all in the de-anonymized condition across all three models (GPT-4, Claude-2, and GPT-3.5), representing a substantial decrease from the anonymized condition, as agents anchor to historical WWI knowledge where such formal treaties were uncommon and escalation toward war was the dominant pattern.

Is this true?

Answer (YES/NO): YES